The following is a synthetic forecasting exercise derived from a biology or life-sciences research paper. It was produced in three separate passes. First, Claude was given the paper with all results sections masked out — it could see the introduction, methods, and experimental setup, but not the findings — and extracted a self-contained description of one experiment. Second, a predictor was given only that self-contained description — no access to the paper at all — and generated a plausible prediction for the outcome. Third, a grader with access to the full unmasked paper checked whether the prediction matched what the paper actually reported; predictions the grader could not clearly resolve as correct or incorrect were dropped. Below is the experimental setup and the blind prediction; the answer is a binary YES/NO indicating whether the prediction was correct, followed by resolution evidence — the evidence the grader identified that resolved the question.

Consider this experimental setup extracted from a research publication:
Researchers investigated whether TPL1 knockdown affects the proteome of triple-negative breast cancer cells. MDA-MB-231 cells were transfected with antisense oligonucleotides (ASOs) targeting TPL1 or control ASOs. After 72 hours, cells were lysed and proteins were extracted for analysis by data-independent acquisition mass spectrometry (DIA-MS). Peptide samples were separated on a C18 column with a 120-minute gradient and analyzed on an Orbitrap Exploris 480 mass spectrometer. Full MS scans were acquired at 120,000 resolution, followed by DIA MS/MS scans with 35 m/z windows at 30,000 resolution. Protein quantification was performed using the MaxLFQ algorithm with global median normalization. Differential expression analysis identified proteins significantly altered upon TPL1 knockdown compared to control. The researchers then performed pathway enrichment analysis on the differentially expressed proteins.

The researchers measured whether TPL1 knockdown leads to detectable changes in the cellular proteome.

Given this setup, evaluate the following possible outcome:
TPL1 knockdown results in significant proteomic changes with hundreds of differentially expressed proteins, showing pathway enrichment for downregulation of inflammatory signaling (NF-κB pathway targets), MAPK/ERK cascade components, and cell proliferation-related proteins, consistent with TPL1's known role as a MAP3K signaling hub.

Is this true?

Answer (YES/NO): NO